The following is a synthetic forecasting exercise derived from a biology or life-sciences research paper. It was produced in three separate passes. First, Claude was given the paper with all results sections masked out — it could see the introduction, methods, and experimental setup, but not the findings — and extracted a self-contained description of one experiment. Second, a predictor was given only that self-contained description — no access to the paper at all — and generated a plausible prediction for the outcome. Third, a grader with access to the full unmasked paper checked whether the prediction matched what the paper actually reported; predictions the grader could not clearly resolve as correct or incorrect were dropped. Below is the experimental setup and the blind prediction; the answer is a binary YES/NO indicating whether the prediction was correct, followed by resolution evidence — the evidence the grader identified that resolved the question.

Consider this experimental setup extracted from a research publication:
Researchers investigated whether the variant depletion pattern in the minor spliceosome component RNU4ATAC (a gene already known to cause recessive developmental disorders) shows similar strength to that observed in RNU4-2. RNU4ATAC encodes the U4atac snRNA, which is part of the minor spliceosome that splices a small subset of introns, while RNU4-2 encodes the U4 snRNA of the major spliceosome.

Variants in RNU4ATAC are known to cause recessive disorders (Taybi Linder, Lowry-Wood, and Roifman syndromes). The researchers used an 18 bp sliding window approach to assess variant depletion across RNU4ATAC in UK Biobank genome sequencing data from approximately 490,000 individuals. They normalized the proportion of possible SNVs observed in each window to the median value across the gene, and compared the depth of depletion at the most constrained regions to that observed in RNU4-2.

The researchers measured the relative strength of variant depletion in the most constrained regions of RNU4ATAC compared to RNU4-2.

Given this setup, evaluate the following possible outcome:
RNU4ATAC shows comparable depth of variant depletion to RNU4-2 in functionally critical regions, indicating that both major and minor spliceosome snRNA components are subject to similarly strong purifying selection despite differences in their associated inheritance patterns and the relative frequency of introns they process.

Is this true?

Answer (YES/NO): NO